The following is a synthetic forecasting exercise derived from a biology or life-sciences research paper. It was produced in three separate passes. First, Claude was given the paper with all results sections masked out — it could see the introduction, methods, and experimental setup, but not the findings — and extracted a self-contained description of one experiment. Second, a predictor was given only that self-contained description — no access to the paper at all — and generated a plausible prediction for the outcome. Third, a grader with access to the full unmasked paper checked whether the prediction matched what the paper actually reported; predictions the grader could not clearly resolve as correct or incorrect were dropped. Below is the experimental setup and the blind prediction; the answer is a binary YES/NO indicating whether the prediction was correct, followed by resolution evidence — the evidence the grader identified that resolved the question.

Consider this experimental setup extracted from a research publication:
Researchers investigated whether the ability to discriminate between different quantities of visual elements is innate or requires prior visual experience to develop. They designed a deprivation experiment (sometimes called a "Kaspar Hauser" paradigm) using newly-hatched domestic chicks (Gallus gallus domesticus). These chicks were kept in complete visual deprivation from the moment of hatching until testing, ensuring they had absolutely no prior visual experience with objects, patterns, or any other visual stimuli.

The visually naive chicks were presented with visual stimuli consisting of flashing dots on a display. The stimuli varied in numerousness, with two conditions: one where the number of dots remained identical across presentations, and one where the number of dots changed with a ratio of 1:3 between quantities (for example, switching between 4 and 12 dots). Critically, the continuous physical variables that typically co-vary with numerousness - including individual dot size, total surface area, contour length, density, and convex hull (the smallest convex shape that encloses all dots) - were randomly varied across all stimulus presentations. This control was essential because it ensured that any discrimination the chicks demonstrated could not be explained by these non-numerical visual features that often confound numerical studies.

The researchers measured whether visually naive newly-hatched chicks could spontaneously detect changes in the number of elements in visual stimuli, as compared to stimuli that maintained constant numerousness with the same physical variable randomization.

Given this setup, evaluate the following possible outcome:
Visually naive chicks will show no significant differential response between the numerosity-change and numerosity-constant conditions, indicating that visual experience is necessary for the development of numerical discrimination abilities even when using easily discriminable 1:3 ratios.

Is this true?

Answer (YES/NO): NO